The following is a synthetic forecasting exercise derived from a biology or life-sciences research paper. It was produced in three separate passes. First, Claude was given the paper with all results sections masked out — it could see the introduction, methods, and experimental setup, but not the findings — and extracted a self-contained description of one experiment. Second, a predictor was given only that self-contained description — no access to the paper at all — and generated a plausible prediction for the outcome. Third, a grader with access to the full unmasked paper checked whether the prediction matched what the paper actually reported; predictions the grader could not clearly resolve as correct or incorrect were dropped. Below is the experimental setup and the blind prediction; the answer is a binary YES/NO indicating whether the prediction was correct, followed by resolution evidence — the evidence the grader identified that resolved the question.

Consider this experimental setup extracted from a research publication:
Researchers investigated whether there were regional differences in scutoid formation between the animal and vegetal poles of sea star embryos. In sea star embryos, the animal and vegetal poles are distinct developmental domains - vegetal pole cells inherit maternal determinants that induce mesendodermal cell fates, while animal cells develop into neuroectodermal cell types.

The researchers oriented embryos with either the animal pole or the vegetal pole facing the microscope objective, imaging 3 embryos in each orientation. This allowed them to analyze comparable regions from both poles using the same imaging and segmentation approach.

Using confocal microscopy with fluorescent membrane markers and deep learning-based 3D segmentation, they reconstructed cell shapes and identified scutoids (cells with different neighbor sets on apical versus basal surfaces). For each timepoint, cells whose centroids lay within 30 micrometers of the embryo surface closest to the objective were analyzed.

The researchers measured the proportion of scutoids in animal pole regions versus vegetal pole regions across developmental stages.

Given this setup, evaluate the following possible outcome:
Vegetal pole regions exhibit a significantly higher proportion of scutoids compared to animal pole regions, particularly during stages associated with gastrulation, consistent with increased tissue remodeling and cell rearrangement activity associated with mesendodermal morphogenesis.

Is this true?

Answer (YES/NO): NO